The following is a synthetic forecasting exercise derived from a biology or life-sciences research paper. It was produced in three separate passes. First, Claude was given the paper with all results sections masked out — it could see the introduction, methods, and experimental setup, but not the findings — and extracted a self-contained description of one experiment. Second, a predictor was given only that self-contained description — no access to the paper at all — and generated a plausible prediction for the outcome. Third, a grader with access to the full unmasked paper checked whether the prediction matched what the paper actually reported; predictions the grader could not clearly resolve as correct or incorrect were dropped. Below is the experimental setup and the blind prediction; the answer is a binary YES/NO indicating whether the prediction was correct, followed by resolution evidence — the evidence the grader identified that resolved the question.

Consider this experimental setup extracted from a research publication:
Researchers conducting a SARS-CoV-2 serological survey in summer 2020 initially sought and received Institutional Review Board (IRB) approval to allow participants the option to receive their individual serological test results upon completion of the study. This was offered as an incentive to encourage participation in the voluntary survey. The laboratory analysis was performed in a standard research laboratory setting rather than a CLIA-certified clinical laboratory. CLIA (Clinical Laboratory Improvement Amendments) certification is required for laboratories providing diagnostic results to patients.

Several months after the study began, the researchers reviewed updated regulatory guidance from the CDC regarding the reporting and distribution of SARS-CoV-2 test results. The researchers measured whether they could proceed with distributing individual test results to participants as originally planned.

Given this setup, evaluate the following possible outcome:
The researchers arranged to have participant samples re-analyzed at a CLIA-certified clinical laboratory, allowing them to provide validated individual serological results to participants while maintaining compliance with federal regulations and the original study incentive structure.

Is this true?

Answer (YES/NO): YES